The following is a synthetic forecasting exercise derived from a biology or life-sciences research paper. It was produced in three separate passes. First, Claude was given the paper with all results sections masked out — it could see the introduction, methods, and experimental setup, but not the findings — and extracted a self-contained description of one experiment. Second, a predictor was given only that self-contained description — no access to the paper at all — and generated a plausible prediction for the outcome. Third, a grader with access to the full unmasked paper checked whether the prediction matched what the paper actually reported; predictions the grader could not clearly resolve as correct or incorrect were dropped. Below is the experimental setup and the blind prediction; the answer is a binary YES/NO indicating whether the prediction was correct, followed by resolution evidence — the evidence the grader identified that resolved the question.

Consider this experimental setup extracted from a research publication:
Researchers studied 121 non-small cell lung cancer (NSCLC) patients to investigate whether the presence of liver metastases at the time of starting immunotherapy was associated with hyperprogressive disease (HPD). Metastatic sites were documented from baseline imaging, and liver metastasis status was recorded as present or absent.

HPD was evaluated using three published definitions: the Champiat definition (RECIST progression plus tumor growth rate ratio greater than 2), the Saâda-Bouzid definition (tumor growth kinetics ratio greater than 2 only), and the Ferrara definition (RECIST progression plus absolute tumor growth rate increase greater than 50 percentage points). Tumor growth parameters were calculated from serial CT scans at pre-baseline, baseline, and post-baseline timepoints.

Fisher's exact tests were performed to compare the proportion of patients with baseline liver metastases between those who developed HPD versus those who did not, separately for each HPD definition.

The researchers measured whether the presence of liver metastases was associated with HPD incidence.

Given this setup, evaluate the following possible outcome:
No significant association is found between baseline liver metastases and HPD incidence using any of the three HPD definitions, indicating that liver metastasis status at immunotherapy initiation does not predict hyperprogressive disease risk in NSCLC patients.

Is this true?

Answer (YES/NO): NO